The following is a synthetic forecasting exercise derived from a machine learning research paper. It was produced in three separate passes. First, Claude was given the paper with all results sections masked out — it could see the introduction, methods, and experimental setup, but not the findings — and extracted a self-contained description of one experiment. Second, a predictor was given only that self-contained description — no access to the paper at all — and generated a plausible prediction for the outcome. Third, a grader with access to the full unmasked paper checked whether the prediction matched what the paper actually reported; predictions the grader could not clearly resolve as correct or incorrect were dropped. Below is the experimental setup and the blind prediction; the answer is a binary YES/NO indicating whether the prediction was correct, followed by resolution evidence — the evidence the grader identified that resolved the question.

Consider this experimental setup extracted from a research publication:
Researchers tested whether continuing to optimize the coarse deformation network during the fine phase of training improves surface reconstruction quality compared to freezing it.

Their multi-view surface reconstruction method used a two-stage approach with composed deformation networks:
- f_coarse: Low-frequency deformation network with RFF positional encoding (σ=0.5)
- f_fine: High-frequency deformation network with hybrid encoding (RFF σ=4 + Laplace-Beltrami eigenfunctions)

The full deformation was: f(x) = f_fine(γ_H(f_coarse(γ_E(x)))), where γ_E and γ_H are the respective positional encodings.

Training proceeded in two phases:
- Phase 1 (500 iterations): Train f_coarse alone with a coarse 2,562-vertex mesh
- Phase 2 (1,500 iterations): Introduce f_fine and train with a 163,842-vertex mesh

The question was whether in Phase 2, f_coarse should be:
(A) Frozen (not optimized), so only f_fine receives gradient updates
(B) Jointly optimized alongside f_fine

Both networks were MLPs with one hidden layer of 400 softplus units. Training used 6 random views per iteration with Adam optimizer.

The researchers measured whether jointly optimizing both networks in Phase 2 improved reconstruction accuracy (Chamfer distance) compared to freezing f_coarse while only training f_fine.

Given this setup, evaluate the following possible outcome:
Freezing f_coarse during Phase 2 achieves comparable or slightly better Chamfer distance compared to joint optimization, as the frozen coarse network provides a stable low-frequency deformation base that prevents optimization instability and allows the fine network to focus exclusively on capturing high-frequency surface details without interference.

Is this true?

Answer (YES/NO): YES